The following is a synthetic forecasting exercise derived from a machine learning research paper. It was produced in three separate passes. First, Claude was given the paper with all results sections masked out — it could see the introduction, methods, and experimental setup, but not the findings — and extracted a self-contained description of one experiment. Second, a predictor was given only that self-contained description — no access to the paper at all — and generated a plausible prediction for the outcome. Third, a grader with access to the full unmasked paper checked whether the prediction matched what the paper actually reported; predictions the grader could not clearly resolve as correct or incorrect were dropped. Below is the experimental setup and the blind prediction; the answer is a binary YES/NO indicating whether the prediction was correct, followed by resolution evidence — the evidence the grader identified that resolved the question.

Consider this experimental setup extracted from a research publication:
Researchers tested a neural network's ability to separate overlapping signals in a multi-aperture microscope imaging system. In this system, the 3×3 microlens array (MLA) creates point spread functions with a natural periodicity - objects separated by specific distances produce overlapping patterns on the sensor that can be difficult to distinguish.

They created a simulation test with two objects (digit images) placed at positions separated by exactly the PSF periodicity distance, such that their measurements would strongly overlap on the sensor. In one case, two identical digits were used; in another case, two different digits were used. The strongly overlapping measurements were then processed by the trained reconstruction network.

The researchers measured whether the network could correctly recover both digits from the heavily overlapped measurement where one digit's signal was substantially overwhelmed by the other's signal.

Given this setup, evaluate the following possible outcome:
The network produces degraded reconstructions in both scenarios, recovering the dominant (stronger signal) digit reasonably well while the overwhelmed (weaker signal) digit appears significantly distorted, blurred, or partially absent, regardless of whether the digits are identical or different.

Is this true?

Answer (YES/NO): NO